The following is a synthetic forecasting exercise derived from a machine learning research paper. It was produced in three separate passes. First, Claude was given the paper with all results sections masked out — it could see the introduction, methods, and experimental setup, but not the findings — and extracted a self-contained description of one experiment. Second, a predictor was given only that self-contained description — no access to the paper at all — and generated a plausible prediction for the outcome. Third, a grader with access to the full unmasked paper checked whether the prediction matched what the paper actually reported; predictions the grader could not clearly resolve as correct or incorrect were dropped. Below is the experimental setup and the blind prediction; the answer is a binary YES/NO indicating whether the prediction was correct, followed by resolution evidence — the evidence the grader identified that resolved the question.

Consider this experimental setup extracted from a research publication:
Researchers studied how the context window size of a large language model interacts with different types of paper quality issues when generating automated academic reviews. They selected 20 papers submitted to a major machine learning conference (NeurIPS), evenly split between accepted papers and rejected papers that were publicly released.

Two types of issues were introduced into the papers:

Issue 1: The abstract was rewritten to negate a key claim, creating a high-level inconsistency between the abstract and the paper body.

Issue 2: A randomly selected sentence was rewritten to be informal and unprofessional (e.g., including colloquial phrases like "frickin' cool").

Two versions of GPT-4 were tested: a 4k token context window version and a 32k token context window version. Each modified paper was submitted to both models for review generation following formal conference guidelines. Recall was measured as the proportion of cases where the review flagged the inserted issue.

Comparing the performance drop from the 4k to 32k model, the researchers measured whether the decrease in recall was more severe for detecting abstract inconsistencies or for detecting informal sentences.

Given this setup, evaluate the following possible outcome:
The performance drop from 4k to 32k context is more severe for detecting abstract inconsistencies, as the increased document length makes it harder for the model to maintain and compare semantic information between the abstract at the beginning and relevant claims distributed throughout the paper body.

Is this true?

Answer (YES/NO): NO